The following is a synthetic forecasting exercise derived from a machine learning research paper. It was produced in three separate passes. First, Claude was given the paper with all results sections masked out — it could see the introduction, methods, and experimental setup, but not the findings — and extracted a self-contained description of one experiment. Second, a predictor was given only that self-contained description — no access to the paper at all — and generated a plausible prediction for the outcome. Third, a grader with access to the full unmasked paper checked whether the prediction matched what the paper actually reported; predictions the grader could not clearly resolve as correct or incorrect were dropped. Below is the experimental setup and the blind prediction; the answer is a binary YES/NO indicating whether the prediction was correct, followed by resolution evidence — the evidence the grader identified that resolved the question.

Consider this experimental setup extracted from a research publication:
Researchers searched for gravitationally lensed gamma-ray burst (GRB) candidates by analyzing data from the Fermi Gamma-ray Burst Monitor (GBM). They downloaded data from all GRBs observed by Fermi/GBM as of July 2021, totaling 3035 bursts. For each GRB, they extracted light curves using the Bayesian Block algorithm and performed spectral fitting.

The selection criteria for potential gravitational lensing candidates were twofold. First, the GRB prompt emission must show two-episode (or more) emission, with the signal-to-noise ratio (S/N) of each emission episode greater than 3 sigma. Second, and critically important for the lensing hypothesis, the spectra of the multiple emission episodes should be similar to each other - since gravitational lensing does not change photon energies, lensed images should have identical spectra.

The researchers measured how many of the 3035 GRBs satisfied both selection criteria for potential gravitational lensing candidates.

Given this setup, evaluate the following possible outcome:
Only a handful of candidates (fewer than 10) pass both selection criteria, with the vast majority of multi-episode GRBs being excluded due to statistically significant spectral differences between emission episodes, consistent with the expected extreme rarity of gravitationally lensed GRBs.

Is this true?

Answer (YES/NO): YES